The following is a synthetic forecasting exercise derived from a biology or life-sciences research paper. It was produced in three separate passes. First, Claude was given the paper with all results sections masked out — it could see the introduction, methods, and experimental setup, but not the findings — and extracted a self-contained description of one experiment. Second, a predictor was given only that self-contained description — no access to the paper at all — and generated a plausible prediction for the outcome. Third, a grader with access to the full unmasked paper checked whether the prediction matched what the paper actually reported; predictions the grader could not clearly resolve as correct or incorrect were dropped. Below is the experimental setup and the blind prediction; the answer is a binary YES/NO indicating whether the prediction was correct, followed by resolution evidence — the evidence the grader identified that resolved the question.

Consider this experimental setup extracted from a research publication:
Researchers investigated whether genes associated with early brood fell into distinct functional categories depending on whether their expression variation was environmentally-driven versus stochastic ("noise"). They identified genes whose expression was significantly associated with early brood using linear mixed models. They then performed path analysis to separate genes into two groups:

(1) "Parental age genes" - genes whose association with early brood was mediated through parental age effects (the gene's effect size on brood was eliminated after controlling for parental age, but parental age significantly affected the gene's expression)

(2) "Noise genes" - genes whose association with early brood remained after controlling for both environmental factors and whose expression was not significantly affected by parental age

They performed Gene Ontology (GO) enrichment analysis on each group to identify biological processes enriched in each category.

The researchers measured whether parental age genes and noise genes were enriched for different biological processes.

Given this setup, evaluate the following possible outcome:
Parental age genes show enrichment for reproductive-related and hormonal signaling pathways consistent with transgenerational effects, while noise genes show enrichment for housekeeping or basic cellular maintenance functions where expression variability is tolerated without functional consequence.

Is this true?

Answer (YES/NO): NO